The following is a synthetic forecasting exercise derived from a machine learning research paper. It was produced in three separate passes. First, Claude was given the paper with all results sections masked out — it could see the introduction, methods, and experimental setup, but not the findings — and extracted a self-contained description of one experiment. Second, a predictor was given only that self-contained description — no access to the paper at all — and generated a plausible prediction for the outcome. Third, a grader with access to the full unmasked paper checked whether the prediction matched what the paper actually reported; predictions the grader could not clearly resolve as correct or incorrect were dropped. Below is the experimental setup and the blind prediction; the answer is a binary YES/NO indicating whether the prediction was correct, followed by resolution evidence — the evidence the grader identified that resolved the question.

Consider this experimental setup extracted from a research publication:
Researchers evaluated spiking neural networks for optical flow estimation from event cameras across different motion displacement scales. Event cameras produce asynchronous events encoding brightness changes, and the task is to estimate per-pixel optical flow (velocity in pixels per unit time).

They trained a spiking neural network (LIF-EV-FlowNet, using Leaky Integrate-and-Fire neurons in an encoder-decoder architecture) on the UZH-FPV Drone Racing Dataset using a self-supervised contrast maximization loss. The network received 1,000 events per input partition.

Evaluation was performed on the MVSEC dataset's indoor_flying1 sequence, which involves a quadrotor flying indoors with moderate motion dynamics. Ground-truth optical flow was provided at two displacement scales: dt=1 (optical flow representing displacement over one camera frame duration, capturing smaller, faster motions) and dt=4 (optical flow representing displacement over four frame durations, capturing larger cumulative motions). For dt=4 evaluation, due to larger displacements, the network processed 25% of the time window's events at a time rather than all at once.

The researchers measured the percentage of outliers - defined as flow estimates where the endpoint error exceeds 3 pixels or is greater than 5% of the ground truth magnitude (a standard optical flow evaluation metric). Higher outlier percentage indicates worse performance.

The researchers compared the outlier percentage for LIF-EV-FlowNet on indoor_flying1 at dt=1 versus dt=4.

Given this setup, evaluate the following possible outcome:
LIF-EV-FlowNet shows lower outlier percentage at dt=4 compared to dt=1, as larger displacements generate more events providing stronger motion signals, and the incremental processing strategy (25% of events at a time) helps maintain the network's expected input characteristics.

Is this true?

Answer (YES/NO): NO